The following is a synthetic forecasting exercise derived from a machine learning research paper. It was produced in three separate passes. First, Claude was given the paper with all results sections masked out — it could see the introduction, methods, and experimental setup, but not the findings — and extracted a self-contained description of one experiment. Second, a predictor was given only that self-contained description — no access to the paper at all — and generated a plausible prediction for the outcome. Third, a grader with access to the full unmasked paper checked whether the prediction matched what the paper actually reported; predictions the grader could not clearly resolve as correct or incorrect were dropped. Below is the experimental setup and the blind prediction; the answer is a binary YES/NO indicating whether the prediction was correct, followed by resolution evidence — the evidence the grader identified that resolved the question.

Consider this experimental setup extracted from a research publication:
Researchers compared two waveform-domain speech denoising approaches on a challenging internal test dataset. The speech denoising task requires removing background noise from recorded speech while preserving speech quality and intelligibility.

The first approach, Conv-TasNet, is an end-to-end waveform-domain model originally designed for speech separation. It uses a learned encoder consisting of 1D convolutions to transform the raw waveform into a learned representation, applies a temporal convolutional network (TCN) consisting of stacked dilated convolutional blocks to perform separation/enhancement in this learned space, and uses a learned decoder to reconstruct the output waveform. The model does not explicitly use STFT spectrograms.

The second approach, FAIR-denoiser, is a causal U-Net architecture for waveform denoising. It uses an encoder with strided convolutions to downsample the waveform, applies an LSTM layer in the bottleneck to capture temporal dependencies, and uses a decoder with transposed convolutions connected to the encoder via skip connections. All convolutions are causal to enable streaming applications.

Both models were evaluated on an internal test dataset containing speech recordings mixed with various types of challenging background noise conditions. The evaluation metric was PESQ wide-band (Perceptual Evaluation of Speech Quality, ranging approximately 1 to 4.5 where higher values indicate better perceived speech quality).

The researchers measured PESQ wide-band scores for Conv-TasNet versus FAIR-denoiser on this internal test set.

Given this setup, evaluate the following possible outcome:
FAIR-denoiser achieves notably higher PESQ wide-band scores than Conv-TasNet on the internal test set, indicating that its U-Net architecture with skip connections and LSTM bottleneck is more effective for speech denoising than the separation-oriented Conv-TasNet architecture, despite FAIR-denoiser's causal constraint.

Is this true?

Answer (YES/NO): YES